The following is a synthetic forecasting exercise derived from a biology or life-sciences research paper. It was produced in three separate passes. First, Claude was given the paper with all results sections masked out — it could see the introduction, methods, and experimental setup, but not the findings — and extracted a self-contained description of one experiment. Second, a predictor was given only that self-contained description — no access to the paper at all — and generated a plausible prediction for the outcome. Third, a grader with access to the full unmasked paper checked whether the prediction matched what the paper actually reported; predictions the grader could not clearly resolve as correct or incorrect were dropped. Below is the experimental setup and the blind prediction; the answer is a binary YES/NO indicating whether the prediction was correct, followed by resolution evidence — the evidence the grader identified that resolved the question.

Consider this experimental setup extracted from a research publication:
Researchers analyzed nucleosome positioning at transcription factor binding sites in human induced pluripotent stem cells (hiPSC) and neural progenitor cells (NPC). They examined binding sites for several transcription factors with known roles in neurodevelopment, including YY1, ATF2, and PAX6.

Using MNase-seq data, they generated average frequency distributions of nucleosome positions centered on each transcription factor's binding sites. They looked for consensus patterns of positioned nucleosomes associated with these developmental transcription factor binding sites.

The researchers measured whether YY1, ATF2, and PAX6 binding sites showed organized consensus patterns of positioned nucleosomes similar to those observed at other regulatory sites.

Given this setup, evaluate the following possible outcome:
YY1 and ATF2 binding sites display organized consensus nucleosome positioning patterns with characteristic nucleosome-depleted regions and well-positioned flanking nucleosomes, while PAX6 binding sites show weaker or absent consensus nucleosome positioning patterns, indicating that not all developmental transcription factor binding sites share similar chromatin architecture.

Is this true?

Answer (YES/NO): NO